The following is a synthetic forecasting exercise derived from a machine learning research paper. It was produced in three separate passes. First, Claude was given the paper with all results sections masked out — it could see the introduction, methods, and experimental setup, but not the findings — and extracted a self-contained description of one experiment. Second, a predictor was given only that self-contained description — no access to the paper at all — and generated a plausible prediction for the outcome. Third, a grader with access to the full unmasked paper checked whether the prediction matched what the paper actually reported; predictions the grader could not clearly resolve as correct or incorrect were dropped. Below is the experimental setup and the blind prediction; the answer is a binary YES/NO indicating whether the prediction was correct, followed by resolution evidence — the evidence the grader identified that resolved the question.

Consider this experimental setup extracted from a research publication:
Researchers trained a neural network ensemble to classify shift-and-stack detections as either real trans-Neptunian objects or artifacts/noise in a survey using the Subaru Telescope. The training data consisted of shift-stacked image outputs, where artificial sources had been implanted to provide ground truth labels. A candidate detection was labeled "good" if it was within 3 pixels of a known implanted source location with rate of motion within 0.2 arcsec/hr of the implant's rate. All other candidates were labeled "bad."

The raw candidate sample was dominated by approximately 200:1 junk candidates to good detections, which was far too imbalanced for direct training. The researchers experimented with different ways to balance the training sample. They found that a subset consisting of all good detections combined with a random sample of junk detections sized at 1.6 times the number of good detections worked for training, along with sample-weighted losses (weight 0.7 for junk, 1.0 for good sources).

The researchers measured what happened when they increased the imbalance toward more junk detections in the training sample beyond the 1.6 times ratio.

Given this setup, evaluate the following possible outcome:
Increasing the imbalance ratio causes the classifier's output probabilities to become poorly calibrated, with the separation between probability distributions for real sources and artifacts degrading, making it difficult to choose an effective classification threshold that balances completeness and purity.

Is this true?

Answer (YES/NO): NO